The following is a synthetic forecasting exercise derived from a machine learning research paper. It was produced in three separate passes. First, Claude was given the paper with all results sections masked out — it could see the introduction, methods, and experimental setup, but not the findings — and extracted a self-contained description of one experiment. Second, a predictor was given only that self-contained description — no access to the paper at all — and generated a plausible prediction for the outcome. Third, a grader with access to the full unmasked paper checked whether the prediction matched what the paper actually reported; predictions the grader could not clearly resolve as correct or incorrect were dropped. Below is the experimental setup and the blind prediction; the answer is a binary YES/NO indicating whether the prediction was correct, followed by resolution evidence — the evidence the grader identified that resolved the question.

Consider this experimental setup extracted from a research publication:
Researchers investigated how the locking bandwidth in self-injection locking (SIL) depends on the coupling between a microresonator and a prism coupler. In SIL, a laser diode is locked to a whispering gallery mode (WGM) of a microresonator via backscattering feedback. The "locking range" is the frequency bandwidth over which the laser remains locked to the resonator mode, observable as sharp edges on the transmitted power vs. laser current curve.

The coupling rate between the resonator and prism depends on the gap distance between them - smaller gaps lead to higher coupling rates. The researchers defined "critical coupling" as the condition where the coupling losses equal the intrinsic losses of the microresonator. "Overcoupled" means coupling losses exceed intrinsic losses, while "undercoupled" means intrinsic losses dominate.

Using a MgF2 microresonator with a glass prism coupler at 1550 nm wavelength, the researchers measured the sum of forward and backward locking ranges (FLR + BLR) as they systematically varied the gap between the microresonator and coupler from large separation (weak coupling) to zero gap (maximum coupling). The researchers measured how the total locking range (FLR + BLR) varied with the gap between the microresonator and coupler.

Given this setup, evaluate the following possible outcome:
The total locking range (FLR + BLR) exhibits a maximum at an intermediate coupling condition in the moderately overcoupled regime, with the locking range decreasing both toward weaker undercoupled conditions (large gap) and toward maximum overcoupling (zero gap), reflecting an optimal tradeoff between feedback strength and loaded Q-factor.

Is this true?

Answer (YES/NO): NO